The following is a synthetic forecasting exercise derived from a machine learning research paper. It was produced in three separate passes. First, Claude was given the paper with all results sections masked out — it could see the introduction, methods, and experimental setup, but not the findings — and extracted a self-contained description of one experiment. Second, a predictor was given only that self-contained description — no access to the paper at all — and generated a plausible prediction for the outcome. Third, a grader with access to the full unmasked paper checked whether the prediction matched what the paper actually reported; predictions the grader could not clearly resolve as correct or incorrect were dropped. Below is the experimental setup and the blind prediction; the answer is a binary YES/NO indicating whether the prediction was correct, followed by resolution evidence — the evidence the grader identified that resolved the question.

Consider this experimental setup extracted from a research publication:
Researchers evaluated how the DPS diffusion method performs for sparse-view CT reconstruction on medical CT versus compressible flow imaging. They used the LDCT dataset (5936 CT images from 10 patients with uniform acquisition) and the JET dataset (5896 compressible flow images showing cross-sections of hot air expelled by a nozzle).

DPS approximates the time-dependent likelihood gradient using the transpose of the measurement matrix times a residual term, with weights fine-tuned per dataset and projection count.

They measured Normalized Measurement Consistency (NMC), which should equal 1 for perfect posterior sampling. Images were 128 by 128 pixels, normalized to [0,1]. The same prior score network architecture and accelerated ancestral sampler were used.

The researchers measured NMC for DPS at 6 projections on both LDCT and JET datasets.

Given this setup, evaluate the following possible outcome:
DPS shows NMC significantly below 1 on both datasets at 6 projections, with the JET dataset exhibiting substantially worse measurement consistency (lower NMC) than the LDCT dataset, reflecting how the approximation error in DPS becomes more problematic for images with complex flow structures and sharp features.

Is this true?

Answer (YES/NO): NO